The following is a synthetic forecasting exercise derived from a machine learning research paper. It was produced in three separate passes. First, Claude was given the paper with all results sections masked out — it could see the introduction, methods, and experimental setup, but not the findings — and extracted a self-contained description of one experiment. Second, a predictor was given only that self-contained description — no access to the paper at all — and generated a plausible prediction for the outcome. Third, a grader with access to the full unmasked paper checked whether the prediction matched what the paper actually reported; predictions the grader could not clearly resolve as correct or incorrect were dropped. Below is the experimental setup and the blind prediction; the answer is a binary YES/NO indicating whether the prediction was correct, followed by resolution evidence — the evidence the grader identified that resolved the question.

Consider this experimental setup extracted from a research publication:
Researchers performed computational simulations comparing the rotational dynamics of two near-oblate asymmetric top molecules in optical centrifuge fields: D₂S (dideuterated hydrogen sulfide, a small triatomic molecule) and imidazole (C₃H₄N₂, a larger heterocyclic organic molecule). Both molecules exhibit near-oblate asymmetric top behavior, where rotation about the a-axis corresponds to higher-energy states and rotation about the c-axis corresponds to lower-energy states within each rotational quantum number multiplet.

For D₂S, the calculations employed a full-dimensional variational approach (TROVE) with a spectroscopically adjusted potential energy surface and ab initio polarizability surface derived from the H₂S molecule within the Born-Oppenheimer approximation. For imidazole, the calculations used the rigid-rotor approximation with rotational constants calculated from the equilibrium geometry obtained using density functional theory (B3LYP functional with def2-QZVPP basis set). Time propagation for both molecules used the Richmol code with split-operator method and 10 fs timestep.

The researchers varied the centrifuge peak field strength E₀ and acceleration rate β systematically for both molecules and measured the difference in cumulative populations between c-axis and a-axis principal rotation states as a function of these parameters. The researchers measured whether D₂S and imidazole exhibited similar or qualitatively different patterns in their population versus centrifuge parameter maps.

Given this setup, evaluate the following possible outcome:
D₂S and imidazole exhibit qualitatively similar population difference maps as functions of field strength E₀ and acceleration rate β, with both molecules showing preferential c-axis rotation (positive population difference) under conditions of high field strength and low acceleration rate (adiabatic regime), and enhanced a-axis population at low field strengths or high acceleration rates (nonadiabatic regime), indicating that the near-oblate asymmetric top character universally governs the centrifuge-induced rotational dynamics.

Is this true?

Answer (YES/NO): YES